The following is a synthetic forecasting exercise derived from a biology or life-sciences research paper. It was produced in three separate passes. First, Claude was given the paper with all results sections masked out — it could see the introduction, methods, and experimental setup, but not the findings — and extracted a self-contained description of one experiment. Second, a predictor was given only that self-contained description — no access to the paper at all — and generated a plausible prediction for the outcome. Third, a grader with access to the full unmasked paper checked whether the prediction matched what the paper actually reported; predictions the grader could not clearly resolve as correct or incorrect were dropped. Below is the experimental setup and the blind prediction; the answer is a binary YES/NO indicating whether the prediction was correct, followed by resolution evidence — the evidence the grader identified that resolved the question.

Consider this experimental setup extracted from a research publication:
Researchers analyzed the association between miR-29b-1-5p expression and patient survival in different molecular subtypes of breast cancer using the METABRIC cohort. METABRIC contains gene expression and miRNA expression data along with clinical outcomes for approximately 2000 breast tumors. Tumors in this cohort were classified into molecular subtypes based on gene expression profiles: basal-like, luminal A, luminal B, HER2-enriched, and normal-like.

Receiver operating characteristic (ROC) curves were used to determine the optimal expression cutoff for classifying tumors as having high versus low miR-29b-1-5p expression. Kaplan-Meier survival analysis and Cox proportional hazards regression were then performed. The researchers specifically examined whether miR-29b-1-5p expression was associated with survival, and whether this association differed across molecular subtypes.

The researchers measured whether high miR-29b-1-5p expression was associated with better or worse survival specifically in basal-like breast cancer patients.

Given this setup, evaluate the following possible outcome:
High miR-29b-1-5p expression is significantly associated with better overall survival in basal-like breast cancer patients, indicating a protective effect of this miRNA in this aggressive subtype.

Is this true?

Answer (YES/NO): YES